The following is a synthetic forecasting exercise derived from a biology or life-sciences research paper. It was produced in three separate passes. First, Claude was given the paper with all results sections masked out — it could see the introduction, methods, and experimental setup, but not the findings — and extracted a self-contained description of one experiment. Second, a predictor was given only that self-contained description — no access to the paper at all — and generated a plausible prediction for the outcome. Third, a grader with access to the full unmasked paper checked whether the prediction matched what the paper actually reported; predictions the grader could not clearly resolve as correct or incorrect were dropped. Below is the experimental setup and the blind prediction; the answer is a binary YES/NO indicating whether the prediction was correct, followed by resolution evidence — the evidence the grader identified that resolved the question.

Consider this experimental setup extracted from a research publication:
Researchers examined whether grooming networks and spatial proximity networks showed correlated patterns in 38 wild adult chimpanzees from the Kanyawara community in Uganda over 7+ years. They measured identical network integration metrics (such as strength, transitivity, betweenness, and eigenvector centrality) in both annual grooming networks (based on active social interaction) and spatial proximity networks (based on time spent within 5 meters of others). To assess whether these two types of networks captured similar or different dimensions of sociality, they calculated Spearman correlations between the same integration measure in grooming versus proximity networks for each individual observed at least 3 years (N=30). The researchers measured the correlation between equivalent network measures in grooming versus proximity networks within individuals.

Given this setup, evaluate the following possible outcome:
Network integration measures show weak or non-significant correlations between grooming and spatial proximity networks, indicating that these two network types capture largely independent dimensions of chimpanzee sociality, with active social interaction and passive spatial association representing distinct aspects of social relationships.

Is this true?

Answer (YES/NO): YES